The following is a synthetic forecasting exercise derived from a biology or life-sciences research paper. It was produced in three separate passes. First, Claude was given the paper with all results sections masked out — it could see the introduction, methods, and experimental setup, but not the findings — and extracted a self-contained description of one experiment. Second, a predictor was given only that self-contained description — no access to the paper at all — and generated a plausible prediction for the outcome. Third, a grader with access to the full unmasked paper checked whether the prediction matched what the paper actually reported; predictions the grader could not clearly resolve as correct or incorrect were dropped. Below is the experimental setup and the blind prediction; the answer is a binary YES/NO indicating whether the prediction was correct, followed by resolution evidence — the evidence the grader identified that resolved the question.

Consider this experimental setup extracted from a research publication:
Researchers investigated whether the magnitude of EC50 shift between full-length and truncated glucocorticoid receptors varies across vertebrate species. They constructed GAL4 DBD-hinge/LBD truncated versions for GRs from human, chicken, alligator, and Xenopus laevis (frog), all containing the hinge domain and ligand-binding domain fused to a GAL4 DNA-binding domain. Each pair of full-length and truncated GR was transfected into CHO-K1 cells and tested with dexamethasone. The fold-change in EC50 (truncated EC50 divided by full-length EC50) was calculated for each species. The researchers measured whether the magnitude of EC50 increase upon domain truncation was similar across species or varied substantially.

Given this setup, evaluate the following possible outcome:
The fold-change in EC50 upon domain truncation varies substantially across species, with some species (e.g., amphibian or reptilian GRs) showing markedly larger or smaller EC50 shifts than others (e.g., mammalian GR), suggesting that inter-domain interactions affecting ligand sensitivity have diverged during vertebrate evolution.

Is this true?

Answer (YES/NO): YES